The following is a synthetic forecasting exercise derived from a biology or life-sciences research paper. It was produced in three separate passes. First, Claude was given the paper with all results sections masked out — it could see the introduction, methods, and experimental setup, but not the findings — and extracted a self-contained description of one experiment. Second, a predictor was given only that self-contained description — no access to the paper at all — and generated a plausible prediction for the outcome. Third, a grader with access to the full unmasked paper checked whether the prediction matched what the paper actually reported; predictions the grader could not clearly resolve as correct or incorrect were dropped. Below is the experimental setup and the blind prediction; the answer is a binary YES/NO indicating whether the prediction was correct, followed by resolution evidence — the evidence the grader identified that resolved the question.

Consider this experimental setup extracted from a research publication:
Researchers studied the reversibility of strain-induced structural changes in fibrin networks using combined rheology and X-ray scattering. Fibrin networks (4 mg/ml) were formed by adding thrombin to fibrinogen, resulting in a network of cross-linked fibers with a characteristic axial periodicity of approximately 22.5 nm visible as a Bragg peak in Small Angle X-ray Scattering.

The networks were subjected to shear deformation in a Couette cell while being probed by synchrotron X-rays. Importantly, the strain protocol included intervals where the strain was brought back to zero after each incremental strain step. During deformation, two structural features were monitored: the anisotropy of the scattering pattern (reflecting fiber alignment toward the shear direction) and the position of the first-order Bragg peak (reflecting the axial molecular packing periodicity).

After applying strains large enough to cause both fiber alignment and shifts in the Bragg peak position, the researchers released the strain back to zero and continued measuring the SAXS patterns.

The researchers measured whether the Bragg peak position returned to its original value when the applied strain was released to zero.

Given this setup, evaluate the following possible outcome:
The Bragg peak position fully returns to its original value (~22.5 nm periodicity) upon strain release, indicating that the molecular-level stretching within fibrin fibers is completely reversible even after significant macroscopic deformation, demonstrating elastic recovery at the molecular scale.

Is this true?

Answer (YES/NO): NO